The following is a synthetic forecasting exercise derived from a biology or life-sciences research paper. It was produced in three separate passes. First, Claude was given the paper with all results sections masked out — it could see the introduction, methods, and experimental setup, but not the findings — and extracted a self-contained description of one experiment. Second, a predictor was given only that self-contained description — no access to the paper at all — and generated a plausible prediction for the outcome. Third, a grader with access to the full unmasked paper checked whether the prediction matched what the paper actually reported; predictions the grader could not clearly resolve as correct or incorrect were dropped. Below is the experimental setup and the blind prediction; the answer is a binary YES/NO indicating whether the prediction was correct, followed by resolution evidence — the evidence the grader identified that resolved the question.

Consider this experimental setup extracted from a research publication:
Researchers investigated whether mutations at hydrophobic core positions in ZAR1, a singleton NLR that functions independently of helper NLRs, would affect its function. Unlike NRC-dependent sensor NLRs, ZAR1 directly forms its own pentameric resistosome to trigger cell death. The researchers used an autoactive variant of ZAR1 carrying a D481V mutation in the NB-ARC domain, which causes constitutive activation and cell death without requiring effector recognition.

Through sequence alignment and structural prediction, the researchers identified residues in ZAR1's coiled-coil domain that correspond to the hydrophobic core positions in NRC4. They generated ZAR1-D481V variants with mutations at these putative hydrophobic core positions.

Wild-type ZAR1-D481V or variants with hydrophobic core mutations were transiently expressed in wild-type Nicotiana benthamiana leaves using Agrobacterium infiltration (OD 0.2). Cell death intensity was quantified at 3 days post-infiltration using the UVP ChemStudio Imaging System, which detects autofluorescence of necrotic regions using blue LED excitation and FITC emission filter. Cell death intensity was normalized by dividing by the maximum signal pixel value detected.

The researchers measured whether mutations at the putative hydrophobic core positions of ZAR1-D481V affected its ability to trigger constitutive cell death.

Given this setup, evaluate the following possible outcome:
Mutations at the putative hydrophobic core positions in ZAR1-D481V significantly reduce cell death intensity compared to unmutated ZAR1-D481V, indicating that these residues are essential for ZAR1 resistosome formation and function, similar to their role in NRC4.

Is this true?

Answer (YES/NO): YES